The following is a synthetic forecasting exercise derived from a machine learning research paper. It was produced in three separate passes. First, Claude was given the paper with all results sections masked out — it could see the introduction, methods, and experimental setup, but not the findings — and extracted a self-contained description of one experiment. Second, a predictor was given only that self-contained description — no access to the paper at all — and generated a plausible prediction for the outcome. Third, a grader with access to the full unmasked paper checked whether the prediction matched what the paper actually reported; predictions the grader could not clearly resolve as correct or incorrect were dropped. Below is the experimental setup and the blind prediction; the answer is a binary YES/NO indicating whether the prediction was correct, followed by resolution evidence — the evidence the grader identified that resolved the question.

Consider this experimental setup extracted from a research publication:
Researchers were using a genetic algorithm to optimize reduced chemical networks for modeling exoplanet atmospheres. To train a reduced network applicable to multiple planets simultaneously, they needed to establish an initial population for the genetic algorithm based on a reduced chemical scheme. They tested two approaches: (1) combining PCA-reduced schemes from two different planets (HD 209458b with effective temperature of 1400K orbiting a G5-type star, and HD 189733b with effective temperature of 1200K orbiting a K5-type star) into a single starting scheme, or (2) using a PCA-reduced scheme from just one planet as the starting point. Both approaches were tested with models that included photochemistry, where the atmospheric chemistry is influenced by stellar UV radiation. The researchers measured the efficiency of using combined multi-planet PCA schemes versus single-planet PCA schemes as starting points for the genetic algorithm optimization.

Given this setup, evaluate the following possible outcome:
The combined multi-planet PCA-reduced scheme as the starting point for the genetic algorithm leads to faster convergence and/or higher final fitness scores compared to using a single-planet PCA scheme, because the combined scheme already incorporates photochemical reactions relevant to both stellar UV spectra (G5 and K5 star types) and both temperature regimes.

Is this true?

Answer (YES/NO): NO